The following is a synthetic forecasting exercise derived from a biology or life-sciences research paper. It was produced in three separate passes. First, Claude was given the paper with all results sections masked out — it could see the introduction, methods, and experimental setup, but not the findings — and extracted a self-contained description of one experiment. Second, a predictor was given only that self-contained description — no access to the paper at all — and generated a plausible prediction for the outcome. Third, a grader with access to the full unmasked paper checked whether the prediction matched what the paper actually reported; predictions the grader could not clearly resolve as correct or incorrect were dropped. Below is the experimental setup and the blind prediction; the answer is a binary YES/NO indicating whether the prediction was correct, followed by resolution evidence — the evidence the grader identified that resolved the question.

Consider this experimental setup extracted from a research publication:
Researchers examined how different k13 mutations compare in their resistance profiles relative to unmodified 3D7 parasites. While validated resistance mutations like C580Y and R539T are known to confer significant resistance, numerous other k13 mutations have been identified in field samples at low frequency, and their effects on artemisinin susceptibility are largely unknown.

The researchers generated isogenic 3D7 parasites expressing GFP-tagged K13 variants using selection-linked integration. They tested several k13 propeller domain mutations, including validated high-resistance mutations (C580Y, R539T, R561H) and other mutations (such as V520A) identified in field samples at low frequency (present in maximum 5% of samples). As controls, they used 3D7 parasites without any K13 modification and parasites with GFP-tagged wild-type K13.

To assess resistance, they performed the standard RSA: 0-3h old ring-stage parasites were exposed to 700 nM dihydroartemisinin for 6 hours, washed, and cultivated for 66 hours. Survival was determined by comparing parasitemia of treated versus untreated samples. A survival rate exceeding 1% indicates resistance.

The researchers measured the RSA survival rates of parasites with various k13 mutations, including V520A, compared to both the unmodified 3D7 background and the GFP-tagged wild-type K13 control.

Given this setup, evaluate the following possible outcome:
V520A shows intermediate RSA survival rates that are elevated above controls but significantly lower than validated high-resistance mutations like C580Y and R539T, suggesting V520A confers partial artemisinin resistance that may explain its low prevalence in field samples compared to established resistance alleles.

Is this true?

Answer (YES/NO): NO